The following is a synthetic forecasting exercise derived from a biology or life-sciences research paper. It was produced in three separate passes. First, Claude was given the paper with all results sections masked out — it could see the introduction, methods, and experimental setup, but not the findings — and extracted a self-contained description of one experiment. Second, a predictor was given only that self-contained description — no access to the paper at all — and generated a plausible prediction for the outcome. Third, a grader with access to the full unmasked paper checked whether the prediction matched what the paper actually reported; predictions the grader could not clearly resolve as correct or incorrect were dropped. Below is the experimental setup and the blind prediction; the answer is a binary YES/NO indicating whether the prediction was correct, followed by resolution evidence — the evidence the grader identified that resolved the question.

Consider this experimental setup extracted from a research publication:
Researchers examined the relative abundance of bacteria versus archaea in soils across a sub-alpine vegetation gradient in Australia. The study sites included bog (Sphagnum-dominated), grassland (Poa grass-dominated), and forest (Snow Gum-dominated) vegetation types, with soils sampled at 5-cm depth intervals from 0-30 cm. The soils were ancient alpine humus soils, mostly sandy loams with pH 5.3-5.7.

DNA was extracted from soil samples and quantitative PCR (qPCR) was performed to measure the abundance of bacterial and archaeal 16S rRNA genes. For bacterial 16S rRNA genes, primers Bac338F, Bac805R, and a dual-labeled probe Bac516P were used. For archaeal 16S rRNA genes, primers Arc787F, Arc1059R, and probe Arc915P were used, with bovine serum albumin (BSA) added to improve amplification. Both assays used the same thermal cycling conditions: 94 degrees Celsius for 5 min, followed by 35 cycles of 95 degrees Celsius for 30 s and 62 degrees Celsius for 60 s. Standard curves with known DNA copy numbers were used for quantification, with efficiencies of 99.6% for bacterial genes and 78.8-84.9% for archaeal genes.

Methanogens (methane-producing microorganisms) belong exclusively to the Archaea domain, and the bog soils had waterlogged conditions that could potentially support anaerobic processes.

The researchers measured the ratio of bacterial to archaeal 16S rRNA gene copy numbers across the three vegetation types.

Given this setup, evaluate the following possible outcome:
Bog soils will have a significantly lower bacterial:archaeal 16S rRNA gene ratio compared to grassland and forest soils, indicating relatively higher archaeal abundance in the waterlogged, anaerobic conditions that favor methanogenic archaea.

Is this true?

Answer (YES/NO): YES